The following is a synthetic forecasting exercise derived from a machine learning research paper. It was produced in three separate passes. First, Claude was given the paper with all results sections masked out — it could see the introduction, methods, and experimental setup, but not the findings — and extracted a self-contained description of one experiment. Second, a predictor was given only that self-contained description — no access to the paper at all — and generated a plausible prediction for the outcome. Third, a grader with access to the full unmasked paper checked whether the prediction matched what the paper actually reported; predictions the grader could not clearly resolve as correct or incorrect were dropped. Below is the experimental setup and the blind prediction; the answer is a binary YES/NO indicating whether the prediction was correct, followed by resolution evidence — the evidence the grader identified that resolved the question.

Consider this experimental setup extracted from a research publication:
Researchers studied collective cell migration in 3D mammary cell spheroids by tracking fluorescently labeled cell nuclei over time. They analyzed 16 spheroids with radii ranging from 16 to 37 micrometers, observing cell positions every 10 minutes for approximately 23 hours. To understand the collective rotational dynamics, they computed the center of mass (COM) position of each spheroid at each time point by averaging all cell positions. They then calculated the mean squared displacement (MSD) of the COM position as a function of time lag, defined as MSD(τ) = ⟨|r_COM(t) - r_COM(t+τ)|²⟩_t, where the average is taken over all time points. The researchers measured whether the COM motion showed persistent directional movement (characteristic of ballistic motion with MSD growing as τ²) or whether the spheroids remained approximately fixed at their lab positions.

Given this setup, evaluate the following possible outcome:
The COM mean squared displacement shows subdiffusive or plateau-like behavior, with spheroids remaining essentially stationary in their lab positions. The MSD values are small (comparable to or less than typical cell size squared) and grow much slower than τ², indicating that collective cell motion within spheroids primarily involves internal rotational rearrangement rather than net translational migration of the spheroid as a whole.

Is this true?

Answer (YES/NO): YES